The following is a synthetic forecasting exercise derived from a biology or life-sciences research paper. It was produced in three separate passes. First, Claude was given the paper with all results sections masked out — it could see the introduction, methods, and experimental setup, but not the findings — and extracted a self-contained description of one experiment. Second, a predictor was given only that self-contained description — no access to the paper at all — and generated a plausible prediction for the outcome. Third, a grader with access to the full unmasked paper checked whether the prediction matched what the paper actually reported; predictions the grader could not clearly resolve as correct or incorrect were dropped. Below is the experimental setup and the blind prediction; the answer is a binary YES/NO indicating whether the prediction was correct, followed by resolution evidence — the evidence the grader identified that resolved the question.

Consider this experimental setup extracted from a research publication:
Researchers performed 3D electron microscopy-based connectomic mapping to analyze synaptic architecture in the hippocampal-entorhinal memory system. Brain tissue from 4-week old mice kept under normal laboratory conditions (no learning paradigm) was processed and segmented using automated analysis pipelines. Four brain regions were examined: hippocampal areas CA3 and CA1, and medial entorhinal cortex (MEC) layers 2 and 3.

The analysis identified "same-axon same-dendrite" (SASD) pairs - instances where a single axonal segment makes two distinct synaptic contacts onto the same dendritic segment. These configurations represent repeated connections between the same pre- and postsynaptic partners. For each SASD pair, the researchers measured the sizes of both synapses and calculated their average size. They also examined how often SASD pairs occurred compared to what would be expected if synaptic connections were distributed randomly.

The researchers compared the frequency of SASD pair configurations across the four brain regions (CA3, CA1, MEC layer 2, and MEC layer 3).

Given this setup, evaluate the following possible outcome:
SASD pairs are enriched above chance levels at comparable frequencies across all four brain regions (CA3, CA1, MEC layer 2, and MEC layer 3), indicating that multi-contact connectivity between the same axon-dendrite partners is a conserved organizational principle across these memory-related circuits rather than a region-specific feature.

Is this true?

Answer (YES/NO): NO